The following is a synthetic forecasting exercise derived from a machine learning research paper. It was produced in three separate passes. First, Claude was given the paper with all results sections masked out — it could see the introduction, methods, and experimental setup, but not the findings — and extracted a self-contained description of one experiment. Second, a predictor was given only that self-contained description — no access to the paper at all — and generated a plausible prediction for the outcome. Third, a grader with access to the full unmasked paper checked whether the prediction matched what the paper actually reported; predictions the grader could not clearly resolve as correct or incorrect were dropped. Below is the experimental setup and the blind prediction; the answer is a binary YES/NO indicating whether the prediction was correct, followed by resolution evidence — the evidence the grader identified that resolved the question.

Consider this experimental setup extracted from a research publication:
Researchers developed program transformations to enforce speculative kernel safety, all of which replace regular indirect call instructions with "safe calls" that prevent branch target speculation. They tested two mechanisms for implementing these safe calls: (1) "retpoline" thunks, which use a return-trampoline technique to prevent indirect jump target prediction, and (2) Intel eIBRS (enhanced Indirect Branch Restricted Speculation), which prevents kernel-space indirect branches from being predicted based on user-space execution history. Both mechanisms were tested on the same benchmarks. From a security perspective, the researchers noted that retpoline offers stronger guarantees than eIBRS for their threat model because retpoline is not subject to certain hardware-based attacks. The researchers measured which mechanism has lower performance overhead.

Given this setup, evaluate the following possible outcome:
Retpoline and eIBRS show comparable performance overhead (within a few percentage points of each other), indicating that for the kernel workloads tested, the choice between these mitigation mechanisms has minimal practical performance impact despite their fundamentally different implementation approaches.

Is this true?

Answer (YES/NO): NO